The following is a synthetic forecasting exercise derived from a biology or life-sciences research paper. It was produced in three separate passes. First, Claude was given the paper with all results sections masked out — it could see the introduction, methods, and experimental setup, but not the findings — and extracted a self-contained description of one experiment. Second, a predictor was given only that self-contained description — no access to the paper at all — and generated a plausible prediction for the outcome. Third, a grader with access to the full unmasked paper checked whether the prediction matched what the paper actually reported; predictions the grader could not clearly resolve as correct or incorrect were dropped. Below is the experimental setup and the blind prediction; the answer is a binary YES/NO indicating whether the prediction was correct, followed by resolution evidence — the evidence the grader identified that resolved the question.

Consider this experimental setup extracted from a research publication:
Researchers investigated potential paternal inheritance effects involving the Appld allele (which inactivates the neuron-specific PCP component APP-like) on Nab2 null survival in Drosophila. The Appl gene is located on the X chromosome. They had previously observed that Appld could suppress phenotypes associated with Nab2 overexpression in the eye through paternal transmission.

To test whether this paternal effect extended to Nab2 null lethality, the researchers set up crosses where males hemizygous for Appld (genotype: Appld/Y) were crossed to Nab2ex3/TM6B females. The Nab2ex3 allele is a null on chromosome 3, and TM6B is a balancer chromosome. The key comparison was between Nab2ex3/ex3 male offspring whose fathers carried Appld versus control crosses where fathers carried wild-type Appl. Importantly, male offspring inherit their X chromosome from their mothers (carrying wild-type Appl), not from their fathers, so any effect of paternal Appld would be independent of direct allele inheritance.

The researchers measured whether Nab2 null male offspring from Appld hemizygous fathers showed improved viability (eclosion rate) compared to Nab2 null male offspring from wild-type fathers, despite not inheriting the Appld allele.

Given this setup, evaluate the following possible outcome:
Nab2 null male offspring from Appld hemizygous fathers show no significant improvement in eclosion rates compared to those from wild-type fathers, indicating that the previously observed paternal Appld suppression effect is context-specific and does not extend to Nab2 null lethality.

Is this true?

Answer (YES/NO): YES